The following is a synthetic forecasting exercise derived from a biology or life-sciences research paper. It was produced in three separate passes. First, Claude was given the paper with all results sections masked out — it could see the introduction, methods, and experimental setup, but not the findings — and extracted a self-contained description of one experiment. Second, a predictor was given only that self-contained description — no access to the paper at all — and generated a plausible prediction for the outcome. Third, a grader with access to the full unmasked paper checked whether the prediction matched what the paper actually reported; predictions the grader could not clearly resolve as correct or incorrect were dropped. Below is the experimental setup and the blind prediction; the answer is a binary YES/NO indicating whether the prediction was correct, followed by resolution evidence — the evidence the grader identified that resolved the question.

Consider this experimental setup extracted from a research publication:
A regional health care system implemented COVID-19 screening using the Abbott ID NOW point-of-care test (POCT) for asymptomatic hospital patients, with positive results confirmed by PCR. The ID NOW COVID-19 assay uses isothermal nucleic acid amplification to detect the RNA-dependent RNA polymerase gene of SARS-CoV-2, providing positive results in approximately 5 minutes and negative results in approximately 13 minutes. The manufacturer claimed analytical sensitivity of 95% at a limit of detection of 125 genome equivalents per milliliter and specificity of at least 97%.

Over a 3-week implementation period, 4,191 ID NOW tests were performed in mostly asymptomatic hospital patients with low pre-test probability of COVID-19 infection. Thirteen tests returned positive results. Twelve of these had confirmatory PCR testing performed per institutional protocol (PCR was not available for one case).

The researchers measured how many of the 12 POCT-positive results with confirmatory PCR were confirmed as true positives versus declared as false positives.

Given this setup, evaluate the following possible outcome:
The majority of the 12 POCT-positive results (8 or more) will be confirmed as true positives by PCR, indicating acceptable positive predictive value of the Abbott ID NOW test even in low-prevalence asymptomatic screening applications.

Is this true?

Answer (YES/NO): YES